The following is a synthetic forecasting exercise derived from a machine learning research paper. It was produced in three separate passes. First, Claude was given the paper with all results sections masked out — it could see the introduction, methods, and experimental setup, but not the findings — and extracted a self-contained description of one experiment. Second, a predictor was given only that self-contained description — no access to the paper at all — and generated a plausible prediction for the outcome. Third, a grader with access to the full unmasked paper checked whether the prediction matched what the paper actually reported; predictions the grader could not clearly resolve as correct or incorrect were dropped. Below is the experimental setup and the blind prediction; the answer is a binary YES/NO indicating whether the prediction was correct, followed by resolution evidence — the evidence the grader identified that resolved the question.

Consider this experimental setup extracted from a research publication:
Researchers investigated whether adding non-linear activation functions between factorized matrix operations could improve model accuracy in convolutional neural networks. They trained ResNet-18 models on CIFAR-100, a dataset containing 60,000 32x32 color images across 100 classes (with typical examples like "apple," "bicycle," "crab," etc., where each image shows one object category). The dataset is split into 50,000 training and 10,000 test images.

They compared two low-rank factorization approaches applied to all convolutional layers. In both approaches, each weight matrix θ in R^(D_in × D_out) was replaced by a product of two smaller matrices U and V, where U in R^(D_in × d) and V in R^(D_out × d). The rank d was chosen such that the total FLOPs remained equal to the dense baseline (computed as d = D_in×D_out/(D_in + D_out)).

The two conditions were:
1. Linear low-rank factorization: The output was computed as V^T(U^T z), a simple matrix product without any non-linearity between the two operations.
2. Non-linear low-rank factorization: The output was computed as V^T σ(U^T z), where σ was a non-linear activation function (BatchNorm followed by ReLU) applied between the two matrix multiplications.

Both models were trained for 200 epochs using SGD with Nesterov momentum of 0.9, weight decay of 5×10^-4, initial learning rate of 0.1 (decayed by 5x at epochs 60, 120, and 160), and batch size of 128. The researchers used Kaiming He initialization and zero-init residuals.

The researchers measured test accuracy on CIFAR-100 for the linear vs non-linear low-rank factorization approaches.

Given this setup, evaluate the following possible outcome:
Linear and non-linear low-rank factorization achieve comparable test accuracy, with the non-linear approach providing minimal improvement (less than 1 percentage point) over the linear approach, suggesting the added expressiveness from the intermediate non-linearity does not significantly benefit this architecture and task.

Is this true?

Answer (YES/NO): NO